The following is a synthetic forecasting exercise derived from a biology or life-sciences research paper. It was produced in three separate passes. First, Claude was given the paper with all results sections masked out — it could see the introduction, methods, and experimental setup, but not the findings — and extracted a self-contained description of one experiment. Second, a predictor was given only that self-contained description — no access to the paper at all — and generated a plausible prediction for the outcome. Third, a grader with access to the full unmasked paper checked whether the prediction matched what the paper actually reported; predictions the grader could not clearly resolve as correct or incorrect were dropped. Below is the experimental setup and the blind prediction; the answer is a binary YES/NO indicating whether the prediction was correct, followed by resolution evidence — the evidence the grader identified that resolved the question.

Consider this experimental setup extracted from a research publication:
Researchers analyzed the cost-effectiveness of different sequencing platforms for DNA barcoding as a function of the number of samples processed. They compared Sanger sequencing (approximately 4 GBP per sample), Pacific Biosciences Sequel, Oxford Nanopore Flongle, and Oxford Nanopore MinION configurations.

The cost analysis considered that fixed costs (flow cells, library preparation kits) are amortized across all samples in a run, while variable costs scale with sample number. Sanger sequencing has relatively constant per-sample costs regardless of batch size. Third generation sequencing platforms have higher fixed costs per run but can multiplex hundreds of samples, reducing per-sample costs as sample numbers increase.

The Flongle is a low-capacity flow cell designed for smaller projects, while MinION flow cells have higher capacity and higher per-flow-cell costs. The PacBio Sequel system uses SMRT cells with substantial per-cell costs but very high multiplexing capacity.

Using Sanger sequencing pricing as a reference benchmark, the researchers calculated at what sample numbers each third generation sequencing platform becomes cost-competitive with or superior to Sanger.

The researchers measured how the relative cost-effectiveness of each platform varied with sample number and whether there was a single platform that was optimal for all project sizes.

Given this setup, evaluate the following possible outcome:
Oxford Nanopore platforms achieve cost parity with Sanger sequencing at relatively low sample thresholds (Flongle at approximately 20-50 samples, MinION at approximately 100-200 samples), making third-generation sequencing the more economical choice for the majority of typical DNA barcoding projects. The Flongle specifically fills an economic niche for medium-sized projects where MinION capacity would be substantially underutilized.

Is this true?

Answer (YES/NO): NO